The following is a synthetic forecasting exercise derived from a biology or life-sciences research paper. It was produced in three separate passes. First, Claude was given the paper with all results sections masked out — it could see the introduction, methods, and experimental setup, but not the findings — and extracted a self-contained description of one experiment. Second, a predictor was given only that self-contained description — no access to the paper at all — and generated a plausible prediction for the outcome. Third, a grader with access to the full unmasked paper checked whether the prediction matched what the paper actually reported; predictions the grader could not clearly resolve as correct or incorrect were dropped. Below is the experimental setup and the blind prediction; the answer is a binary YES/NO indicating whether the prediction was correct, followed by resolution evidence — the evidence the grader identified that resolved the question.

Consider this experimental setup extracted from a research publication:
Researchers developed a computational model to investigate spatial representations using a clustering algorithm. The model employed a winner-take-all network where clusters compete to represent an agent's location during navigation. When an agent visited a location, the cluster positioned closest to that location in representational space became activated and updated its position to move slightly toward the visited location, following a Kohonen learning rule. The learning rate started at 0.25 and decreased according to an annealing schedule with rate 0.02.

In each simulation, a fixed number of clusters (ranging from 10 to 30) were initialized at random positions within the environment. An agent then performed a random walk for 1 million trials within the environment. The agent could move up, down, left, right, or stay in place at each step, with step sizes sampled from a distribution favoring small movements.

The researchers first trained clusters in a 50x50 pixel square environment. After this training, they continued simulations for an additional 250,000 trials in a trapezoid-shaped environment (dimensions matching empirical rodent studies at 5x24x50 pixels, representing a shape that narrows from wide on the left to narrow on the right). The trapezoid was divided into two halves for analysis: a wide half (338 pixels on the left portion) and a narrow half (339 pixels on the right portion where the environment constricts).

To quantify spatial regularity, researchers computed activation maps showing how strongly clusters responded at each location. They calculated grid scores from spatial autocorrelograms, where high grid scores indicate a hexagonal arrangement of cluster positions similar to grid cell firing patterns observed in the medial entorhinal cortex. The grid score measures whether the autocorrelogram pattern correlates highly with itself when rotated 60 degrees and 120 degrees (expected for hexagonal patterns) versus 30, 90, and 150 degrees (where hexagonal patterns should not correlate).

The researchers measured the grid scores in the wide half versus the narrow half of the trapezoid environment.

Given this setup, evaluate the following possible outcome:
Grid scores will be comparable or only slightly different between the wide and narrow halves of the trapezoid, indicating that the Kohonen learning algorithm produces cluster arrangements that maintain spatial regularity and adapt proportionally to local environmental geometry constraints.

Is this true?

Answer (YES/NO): NO